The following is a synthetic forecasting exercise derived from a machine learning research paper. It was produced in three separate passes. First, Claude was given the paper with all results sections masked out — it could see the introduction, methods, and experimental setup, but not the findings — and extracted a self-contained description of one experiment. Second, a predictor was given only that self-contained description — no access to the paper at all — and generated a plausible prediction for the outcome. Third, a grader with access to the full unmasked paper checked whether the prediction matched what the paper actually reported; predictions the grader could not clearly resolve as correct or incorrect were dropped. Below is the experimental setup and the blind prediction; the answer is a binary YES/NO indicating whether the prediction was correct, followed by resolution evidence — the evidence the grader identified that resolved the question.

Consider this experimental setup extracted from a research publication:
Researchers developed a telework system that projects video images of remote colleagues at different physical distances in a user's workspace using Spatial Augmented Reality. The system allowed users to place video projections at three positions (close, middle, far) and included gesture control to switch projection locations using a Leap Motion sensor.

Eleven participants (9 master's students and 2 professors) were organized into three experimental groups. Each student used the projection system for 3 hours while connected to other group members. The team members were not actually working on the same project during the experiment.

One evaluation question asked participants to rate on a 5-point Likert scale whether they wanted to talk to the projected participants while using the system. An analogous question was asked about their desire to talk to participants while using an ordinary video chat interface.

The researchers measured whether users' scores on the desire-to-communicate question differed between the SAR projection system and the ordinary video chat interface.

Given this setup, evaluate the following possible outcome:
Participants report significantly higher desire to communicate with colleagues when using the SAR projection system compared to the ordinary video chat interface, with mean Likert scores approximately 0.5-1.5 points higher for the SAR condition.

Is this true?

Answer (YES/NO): NO